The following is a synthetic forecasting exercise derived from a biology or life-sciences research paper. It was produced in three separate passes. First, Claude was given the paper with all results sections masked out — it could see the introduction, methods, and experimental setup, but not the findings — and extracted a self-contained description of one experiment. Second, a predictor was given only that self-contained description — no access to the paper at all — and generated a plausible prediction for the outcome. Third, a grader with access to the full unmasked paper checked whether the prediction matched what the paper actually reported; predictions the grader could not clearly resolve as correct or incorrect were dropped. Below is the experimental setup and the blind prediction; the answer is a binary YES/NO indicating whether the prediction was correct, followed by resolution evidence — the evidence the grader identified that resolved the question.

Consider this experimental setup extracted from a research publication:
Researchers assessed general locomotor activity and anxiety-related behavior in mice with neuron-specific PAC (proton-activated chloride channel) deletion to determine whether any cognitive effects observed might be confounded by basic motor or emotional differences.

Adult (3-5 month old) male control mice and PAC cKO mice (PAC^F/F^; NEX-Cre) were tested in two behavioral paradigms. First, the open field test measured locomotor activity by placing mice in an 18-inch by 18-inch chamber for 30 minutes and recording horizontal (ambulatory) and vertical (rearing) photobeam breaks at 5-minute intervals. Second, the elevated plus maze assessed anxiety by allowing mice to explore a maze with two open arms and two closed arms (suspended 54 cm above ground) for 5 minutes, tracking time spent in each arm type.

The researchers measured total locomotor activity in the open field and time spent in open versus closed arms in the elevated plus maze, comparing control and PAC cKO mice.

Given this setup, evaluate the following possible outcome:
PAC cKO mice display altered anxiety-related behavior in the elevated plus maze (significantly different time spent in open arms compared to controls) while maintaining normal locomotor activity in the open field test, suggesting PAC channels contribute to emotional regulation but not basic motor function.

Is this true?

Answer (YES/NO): NO